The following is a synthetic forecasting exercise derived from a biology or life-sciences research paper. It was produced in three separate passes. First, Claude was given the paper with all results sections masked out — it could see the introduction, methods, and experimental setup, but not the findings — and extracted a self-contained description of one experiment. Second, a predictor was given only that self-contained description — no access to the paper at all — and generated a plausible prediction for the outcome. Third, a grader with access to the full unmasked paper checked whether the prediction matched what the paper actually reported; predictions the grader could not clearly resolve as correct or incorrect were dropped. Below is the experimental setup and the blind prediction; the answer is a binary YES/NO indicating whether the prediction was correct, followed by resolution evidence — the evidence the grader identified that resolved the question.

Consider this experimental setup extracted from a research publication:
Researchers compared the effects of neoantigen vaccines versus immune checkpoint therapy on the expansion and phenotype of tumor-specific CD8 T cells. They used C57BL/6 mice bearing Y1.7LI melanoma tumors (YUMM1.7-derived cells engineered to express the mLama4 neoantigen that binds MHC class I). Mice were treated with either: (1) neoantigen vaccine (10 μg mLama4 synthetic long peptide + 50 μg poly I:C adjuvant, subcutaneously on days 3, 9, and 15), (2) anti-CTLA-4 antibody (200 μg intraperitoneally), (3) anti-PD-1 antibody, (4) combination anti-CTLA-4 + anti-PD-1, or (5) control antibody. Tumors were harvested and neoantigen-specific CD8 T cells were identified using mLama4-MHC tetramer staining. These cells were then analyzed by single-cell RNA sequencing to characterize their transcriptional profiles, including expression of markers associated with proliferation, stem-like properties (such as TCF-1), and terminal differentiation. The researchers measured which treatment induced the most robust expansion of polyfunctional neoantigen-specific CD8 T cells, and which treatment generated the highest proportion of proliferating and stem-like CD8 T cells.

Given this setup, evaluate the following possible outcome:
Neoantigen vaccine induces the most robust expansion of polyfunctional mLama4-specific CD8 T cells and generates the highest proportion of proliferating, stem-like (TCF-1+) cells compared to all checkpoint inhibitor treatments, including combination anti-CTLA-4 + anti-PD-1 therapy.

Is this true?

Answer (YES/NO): YES